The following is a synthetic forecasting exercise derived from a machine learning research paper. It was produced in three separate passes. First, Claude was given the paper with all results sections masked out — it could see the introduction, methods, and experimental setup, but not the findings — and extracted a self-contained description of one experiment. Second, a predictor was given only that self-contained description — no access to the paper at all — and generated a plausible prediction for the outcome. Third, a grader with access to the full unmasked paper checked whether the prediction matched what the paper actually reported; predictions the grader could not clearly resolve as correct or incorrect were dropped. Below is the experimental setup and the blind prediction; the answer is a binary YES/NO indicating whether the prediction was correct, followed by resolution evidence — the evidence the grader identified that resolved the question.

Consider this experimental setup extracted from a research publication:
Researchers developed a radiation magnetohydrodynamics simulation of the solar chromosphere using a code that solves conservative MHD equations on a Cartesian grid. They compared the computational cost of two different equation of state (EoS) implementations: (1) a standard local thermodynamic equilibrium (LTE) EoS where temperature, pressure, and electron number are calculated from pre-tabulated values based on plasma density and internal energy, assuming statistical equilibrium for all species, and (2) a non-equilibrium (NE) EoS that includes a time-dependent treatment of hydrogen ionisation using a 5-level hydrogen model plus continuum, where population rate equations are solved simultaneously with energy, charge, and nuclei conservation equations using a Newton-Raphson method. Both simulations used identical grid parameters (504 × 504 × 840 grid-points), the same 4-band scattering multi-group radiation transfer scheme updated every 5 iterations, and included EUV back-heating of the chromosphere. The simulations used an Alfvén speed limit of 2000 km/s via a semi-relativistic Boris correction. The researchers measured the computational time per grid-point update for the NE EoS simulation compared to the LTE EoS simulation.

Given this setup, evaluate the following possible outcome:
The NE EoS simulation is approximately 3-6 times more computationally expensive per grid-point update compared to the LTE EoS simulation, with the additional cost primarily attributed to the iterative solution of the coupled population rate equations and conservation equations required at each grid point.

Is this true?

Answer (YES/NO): YES